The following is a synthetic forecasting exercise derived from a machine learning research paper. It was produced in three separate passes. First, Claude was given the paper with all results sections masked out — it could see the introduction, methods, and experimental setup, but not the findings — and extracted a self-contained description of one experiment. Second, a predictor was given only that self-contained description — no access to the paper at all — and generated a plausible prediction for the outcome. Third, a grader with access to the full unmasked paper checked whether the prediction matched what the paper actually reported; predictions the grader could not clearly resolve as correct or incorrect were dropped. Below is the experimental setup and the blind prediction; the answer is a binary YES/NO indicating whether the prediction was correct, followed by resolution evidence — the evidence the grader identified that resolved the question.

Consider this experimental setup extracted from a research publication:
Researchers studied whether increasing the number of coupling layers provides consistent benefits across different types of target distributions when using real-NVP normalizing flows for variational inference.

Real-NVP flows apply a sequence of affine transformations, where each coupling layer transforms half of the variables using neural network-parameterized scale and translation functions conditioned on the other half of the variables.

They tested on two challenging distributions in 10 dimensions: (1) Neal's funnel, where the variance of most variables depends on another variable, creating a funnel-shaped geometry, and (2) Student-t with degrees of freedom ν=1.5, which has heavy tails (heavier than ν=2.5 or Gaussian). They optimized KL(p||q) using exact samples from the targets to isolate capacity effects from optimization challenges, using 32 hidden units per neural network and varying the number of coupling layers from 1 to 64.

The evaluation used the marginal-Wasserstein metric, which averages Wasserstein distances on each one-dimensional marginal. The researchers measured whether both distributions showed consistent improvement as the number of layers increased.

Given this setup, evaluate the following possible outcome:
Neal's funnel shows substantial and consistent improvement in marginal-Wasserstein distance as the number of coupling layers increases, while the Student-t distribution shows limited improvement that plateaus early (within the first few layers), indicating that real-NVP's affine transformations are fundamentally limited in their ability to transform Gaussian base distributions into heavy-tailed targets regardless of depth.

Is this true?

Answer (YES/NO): NO